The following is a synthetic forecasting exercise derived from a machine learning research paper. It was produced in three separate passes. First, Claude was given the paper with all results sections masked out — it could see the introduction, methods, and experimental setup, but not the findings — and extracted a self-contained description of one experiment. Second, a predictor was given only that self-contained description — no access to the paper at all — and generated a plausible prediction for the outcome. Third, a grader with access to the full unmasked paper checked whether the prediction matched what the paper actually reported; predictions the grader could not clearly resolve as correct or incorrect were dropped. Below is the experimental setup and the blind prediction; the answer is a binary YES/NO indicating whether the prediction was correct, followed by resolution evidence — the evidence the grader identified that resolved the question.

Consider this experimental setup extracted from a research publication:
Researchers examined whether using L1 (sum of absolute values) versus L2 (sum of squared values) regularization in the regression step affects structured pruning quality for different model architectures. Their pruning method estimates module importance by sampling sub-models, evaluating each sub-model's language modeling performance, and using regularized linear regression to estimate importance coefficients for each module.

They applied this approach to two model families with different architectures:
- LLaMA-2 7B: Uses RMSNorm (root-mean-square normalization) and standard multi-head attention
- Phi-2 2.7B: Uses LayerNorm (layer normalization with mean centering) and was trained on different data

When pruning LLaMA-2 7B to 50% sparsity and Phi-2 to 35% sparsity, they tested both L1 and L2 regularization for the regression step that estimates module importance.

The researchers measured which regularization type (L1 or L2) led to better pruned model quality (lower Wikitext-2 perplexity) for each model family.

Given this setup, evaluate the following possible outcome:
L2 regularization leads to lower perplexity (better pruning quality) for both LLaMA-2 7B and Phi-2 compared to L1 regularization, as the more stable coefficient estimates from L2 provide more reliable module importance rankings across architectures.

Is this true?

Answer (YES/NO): NO